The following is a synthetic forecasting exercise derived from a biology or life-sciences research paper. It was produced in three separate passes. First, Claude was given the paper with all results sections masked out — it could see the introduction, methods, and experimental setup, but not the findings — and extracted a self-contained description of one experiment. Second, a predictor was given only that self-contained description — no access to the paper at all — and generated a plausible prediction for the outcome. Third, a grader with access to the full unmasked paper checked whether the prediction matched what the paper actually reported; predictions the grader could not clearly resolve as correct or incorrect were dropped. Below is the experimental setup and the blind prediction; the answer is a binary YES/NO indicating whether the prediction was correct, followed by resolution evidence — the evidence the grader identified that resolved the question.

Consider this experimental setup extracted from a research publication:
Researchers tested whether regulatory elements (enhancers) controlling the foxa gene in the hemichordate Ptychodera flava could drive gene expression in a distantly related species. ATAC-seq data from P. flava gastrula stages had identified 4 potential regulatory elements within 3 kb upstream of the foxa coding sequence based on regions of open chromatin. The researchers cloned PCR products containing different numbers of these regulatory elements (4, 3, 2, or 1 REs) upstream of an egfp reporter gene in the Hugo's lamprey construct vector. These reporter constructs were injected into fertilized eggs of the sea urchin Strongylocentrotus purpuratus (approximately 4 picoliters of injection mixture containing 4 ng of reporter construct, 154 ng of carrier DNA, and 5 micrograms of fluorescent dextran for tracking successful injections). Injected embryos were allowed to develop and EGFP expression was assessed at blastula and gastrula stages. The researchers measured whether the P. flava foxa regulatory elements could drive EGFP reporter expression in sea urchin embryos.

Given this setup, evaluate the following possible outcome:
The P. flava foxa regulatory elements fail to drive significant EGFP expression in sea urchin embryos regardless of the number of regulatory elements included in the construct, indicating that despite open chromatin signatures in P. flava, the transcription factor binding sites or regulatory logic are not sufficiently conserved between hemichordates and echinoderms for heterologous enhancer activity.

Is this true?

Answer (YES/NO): NO